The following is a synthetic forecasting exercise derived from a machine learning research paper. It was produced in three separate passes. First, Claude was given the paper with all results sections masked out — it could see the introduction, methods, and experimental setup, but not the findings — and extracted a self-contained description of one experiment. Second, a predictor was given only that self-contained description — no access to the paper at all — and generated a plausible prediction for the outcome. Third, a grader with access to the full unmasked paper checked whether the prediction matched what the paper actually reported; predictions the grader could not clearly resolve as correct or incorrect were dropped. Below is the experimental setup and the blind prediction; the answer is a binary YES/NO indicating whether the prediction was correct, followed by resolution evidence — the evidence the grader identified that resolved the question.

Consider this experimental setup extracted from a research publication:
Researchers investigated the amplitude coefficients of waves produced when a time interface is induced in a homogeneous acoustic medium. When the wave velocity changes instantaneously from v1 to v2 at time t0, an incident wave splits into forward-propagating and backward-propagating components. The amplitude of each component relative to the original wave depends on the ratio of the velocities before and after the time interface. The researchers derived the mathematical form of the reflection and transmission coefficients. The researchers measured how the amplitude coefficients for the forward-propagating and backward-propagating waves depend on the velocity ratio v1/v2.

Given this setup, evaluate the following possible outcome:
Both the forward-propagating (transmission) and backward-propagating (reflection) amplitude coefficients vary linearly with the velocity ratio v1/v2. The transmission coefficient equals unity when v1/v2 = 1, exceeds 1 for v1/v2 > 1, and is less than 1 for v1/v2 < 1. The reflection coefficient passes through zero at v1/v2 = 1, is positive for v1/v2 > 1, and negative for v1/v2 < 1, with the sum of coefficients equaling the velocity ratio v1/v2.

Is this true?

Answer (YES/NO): NO